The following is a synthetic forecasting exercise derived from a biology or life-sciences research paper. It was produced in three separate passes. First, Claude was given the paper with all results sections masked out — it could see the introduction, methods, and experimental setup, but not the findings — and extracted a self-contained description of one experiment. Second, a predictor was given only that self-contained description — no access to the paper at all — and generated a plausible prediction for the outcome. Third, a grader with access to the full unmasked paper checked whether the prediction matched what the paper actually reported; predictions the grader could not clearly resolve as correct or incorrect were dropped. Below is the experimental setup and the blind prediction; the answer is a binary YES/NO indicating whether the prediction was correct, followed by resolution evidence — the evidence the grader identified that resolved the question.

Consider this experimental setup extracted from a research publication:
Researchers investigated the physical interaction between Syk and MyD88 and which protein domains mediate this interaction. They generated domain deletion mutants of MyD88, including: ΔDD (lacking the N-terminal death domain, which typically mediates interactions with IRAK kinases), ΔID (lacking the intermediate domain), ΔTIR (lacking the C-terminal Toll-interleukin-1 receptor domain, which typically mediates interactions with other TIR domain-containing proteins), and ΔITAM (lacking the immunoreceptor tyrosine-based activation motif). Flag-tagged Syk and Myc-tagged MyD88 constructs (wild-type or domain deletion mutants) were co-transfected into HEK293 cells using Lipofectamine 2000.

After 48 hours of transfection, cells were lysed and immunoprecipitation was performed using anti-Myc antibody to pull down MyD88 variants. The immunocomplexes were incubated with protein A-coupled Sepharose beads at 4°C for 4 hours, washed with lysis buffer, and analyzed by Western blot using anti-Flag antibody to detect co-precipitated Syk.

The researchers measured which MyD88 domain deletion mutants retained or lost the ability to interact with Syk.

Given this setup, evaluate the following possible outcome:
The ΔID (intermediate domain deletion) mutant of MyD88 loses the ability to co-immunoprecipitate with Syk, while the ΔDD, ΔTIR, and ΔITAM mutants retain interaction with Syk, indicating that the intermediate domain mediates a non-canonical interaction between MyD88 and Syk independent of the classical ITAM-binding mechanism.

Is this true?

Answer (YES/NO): NO